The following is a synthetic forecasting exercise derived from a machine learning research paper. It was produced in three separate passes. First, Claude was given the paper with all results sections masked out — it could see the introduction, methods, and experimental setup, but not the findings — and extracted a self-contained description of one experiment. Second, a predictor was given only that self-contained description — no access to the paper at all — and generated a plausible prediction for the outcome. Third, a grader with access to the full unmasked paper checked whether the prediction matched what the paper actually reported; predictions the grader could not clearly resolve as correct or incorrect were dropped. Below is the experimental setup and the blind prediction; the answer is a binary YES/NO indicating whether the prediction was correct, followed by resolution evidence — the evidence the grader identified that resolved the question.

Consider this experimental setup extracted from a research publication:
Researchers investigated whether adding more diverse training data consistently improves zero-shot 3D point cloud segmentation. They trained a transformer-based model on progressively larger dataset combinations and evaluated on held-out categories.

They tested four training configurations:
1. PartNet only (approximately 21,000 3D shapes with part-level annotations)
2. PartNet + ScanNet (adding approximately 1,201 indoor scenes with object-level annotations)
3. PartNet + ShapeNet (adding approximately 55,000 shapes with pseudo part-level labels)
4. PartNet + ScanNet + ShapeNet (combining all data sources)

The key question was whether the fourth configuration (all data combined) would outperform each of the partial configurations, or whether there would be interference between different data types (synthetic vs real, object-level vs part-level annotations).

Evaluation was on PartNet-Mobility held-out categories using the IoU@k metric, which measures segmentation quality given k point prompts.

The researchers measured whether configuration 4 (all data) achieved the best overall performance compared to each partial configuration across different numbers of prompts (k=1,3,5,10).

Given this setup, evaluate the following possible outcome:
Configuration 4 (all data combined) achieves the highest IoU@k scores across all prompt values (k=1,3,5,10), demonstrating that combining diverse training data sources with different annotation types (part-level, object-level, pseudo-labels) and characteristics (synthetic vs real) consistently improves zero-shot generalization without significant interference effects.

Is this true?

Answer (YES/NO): YES